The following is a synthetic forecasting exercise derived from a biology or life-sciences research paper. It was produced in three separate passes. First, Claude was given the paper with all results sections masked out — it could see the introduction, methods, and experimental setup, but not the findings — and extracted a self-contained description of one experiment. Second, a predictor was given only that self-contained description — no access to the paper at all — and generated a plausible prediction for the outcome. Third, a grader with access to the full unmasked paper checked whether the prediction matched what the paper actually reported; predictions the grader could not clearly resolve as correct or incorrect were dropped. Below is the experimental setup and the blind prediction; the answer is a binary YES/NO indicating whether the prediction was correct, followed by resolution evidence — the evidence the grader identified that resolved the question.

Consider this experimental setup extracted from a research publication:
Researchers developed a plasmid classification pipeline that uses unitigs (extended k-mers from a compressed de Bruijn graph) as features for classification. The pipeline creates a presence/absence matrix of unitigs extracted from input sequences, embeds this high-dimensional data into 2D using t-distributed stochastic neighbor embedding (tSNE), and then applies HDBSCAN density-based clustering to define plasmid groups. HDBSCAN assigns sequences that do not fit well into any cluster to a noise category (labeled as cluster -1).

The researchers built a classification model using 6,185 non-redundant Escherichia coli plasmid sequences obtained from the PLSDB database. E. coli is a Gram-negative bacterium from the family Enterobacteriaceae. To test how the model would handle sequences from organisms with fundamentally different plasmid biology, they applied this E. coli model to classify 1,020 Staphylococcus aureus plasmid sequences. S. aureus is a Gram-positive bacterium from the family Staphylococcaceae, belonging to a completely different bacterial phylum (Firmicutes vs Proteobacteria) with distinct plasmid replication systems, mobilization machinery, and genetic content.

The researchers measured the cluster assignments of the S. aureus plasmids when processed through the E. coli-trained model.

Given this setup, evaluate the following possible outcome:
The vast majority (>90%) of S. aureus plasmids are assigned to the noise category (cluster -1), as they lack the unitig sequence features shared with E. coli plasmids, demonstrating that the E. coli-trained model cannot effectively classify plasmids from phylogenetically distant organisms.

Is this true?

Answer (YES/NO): YES